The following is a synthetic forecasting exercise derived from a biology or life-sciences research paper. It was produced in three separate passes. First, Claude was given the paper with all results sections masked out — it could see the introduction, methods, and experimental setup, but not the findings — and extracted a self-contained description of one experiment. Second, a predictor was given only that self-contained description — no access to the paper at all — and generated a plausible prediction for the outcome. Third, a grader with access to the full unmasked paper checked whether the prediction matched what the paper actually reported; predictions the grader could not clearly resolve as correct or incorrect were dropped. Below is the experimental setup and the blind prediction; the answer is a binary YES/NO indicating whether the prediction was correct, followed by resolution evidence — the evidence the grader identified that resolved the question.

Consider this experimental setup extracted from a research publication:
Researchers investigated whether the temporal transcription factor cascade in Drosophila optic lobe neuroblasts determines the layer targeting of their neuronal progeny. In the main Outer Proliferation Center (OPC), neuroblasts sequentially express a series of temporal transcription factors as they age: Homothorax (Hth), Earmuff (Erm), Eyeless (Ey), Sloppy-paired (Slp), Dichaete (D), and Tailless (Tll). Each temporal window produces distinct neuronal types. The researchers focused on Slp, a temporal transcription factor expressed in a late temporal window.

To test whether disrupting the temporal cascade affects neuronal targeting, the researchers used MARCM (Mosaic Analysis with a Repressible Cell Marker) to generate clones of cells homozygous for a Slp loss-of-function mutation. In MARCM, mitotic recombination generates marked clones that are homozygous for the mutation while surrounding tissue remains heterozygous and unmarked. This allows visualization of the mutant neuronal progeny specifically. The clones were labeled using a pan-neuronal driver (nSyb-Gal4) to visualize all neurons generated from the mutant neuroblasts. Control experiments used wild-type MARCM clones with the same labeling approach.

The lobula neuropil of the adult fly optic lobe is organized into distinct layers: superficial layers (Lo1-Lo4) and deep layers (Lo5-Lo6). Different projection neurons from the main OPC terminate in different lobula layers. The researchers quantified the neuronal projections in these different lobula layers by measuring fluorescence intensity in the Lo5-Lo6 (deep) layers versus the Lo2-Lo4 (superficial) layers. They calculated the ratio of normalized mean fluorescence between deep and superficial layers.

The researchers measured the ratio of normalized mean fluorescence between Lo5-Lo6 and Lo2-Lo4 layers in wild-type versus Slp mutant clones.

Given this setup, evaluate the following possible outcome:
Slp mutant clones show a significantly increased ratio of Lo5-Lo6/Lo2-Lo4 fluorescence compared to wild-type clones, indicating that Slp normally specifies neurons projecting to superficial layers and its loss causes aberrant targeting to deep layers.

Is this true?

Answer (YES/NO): NO